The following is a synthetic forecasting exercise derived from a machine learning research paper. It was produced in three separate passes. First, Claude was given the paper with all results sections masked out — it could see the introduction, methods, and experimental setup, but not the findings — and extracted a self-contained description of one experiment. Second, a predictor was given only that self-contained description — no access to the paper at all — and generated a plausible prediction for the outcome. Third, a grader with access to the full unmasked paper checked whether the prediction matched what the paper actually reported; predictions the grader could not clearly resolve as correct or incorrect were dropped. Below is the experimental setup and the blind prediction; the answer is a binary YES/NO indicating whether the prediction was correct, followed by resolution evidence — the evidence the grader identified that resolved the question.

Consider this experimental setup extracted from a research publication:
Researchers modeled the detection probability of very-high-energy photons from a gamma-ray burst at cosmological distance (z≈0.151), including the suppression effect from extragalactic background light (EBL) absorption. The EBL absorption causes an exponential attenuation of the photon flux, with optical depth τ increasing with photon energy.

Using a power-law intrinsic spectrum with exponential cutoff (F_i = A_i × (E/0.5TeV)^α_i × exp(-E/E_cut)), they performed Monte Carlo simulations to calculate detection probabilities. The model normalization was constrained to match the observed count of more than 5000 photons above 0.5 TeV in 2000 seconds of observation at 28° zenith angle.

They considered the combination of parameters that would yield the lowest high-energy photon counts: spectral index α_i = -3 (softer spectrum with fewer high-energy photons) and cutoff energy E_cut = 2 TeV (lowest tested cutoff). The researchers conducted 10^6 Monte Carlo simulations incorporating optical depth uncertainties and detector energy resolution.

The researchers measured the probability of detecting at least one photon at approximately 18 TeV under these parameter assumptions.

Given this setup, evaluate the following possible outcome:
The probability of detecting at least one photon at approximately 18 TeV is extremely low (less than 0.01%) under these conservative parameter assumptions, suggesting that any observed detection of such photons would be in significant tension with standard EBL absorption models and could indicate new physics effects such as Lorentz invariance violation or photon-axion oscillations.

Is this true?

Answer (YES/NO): NO